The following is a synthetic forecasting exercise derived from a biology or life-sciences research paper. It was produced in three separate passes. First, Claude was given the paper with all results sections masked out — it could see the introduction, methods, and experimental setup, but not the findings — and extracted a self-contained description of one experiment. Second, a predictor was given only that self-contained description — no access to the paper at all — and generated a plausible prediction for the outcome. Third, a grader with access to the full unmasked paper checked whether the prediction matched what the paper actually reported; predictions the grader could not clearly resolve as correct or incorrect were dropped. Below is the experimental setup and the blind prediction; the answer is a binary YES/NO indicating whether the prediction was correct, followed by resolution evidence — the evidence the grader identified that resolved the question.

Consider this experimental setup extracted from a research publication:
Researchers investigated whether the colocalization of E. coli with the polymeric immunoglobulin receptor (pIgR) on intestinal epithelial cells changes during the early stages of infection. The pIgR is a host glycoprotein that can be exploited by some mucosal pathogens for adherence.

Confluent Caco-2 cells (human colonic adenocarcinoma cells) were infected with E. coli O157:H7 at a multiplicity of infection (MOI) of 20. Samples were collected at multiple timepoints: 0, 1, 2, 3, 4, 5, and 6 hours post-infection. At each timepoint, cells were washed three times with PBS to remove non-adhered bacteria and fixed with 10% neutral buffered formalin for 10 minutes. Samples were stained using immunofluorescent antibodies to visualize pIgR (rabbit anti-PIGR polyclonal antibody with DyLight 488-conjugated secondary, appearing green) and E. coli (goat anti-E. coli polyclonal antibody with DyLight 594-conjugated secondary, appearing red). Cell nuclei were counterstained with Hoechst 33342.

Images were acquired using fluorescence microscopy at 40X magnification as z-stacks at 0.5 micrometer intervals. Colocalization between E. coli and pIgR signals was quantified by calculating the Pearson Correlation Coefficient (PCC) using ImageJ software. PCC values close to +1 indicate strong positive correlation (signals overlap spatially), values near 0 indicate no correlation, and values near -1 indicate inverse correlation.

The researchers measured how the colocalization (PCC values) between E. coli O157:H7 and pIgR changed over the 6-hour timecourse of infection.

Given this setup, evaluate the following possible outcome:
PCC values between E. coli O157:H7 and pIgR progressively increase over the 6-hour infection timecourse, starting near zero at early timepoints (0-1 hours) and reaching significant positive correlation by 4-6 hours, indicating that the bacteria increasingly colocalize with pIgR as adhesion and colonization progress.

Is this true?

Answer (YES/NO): NO